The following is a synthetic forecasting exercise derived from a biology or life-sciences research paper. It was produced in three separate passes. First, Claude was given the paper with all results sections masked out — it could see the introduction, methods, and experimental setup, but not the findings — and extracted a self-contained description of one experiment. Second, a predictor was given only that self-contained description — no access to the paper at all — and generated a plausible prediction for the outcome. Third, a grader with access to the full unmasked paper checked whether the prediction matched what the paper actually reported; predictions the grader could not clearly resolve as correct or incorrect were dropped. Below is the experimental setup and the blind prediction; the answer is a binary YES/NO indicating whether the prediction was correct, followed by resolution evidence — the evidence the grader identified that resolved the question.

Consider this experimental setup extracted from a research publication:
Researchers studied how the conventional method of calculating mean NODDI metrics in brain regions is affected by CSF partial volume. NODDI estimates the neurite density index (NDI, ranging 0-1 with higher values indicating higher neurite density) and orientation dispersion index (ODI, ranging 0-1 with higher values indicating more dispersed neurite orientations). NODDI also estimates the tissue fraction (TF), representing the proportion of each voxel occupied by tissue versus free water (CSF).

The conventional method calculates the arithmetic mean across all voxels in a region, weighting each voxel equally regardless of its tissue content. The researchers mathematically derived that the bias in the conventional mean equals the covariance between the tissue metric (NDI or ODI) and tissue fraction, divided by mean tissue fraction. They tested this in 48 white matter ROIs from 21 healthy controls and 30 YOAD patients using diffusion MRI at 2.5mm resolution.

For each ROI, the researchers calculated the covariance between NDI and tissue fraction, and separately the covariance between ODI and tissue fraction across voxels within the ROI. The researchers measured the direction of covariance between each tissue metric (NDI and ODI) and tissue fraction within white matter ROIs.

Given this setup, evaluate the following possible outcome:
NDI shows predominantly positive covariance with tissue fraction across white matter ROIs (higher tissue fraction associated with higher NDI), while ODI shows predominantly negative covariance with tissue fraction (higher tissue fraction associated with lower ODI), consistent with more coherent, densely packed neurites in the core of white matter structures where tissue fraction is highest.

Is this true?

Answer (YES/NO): YES